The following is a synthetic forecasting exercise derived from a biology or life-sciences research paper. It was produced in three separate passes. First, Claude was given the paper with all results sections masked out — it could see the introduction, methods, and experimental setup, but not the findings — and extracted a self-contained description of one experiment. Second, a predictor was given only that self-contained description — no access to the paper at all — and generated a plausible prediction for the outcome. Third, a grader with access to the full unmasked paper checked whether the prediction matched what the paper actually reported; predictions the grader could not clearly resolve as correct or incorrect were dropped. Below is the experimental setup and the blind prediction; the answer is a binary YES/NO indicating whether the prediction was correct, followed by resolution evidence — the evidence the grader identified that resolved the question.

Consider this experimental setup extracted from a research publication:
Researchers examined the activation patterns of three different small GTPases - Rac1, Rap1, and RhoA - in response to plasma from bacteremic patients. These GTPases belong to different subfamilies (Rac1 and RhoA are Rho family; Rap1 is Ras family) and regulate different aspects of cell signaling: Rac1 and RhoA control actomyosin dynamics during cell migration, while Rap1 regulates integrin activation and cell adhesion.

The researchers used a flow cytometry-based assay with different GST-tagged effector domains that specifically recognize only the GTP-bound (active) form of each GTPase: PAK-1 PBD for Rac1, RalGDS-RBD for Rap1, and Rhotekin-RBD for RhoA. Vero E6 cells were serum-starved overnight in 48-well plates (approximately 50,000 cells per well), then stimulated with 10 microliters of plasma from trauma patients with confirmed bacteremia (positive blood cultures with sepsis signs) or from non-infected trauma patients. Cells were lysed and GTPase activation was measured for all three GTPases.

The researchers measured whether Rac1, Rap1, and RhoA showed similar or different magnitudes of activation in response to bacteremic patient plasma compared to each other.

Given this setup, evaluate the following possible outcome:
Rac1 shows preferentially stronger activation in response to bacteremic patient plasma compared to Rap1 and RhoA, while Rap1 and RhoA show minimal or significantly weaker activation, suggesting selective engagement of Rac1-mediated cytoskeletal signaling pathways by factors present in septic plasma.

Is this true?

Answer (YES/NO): NO